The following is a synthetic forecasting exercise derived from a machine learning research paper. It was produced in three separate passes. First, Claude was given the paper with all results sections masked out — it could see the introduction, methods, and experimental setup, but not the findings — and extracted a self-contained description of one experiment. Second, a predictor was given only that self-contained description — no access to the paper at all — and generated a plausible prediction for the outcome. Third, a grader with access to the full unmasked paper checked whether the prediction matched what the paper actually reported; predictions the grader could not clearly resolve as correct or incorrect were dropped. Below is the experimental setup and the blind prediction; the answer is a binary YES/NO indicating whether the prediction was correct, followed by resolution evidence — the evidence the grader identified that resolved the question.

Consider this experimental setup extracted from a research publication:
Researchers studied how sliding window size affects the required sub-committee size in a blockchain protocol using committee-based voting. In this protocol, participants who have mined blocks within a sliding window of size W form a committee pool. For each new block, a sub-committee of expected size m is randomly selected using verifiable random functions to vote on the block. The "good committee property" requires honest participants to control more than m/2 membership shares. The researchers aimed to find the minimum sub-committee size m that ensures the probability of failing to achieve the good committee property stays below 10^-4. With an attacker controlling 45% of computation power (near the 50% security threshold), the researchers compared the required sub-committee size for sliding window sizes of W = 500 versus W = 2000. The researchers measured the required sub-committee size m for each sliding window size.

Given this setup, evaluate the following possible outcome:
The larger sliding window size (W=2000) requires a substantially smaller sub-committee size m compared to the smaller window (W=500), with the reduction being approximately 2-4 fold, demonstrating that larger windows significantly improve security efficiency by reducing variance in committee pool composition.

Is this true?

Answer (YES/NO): NO